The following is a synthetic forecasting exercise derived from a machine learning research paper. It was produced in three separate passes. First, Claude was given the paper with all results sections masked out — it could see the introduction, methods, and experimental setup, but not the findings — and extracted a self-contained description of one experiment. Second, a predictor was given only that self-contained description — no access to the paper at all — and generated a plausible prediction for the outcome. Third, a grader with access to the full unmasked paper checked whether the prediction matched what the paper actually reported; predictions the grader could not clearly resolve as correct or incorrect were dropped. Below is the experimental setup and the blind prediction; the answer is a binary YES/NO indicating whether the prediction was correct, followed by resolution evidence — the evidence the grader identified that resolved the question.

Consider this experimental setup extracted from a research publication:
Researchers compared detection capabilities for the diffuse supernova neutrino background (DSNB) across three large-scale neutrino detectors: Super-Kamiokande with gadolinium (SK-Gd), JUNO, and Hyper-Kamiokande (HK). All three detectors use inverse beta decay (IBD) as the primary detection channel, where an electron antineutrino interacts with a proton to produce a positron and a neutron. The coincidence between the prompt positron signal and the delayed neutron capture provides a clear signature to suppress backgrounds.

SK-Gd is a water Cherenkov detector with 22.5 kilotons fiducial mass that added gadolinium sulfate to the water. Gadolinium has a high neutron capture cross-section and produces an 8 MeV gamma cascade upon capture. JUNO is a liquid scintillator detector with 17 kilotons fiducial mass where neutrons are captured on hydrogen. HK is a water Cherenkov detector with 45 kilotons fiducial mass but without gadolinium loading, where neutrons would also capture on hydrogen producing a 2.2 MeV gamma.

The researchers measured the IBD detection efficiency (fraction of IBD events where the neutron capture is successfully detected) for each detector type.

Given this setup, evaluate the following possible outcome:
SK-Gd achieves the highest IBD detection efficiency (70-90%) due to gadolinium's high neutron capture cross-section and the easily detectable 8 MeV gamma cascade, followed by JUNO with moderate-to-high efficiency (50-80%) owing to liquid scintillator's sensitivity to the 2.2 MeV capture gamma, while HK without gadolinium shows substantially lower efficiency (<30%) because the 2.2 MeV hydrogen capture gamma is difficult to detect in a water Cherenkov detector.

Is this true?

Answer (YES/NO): NO